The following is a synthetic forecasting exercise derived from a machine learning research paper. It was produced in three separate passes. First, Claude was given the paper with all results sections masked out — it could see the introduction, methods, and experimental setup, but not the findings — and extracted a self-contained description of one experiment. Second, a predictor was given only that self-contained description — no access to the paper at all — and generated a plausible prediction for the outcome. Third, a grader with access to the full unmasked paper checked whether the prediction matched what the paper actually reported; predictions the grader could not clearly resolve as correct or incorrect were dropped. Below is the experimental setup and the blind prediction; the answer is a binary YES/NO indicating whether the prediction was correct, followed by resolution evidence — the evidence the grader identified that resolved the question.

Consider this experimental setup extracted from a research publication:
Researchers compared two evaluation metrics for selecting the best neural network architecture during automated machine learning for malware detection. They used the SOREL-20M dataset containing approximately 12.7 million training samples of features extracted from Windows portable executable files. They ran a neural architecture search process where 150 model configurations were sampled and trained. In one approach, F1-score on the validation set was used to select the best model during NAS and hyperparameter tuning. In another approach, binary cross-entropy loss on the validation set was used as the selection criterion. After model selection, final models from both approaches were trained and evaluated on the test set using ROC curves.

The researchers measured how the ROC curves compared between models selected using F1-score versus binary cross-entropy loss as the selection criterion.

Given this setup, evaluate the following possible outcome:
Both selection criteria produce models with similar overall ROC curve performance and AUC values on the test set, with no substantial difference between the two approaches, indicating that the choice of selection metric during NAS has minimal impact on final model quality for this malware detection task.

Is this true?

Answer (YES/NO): YES